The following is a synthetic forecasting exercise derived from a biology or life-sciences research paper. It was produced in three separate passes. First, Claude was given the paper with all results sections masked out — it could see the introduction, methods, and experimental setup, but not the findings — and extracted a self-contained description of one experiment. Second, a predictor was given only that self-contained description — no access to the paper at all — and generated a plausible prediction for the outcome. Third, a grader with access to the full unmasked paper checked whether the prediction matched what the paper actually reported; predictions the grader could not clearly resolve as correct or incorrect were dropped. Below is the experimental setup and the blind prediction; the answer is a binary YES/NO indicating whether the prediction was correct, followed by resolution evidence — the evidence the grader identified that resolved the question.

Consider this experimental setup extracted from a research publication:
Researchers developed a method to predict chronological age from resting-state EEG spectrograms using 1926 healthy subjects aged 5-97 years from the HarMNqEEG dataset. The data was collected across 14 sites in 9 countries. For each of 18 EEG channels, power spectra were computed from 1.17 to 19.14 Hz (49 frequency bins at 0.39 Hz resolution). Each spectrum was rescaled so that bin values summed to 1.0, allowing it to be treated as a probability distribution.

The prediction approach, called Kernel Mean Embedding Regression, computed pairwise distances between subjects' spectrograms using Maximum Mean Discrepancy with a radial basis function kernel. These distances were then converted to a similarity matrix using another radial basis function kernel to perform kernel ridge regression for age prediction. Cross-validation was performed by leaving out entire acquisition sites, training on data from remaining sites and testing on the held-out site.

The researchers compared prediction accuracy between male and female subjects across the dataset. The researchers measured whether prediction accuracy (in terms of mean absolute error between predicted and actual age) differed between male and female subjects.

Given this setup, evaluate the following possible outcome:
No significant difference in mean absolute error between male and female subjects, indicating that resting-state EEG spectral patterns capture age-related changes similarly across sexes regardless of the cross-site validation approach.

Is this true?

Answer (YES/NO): NO